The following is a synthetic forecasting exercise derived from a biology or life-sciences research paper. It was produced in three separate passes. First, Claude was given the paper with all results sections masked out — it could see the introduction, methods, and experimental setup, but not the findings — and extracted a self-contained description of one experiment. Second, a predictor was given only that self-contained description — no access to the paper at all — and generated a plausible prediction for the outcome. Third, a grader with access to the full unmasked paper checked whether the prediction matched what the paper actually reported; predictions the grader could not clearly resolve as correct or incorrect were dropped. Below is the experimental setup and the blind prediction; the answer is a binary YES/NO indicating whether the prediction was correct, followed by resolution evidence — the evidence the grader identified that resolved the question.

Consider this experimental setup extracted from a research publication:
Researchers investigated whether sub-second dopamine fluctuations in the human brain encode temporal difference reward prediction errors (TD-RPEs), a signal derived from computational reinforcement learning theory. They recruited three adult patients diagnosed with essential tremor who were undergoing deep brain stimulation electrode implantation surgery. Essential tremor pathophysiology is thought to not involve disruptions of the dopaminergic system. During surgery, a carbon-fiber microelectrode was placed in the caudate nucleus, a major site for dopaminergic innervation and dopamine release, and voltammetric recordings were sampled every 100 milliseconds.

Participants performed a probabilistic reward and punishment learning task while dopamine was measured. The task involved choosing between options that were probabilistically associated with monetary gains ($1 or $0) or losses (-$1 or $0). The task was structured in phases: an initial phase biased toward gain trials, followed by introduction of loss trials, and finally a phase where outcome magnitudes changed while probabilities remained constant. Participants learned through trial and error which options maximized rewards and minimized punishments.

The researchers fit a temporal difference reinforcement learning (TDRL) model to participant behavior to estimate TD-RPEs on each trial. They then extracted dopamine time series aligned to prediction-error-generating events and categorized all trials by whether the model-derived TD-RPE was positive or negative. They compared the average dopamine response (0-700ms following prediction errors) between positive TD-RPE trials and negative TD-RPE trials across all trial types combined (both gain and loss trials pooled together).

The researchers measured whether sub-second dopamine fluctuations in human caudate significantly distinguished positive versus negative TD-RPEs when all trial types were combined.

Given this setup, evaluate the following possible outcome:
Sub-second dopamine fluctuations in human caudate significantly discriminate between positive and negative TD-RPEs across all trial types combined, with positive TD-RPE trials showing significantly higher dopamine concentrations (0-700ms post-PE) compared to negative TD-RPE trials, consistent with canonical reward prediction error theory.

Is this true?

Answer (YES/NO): NO